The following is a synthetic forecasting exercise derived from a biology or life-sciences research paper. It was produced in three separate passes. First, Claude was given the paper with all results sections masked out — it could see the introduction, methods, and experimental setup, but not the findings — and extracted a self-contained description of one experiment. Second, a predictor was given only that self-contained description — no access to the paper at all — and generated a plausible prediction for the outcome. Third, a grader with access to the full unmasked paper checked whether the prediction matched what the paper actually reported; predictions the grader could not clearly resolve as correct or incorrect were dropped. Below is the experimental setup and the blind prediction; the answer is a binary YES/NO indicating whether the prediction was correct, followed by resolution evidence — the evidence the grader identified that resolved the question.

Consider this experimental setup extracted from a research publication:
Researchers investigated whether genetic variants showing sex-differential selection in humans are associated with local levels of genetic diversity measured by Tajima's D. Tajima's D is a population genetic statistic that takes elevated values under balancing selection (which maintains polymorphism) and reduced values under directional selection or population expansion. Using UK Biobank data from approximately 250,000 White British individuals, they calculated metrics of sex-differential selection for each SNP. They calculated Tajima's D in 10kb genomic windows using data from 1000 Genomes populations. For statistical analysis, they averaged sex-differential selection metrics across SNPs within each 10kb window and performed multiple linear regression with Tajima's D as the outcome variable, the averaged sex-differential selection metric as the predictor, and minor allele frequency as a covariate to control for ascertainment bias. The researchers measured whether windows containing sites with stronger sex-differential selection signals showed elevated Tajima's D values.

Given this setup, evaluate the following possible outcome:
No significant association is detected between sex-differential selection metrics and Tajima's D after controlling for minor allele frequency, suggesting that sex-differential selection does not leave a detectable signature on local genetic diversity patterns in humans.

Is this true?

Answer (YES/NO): YES